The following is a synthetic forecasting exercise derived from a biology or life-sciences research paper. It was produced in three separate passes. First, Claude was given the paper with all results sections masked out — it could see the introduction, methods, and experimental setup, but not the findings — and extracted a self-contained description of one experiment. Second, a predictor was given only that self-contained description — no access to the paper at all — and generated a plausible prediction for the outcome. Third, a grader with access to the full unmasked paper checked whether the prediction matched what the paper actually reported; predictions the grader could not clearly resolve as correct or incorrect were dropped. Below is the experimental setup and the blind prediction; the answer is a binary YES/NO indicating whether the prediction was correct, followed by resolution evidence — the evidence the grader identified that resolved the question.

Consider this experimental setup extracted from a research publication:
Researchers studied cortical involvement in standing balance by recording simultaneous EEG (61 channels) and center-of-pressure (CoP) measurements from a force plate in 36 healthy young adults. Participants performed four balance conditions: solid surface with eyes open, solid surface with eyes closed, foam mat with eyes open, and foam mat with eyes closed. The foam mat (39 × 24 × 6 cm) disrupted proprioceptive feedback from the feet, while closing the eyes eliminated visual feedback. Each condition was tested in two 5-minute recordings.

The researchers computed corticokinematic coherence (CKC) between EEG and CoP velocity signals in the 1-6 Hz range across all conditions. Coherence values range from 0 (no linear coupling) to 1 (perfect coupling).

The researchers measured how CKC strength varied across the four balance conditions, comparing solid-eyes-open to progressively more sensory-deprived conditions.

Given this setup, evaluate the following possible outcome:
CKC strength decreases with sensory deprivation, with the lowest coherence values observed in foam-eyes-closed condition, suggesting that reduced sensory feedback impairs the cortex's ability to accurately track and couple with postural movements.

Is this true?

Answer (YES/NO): NO